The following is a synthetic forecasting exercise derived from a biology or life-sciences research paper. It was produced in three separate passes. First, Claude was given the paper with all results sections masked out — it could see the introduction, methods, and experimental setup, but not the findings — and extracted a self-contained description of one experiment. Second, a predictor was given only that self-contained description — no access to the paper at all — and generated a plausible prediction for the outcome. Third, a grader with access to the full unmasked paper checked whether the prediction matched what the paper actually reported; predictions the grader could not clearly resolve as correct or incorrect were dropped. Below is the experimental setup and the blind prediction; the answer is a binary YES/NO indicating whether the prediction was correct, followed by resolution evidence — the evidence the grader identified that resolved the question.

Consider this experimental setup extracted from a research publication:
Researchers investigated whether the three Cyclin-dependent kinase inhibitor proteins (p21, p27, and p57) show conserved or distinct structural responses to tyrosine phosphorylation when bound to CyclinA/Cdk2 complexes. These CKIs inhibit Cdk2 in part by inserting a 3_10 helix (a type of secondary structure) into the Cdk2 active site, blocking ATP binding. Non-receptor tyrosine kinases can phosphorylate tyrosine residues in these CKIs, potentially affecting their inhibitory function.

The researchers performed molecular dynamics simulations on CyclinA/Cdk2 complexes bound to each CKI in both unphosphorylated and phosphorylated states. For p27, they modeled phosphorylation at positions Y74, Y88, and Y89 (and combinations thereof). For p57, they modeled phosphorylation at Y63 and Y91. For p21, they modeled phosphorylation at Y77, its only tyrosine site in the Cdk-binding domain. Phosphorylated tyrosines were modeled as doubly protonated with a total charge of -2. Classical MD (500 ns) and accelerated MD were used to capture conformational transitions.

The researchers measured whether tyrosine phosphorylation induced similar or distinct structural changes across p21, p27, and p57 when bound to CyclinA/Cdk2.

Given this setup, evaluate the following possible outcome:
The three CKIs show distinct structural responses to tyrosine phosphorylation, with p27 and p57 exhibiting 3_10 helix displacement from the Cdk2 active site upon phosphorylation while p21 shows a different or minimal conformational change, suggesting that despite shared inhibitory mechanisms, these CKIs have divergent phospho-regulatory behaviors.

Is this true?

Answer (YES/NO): YES